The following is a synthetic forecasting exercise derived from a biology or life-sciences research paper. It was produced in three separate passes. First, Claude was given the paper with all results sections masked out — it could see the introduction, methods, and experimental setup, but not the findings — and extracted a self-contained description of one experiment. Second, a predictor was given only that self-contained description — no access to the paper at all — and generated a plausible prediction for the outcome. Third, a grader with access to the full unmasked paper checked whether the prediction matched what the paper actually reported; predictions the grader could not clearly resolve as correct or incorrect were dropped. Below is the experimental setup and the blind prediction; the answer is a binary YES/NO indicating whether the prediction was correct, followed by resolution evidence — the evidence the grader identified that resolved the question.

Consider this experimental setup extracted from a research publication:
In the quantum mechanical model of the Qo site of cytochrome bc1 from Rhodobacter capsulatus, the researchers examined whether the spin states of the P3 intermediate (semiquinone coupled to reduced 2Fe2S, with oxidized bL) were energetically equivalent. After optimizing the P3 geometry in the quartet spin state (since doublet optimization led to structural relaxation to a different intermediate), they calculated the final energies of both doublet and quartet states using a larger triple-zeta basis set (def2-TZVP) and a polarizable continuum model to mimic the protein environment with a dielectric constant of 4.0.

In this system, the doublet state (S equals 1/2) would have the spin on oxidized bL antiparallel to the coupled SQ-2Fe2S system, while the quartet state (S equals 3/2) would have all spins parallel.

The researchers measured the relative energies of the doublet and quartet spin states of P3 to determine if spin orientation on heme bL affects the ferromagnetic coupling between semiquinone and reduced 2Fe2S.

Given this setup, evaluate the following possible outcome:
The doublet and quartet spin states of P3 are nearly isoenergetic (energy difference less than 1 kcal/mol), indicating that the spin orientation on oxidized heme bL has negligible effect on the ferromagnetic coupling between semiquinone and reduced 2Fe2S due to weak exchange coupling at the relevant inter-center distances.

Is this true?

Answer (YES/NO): YES